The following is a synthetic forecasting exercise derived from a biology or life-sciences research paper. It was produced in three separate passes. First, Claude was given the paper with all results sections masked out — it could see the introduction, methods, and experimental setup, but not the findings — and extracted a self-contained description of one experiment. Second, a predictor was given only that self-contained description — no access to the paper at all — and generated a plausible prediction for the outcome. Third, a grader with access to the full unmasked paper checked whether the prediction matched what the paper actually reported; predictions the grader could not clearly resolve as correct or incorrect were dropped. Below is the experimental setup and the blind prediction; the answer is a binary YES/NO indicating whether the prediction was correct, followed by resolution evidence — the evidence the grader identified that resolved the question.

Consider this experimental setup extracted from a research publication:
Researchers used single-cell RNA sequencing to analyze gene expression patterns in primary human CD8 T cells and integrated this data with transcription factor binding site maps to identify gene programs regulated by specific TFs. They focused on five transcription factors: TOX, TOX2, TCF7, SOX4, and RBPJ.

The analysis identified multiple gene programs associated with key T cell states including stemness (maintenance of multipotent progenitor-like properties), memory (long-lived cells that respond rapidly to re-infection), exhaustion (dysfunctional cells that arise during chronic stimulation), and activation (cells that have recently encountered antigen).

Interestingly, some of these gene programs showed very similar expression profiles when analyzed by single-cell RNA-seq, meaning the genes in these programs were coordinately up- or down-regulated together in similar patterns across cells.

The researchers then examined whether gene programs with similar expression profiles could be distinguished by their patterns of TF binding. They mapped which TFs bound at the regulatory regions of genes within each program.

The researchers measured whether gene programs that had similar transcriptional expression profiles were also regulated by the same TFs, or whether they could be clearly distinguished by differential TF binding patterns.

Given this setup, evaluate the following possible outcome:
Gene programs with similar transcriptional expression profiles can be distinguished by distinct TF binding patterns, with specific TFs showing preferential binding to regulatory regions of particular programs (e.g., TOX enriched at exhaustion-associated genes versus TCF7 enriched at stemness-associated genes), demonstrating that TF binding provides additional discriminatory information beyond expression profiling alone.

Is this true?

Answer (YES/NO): YES